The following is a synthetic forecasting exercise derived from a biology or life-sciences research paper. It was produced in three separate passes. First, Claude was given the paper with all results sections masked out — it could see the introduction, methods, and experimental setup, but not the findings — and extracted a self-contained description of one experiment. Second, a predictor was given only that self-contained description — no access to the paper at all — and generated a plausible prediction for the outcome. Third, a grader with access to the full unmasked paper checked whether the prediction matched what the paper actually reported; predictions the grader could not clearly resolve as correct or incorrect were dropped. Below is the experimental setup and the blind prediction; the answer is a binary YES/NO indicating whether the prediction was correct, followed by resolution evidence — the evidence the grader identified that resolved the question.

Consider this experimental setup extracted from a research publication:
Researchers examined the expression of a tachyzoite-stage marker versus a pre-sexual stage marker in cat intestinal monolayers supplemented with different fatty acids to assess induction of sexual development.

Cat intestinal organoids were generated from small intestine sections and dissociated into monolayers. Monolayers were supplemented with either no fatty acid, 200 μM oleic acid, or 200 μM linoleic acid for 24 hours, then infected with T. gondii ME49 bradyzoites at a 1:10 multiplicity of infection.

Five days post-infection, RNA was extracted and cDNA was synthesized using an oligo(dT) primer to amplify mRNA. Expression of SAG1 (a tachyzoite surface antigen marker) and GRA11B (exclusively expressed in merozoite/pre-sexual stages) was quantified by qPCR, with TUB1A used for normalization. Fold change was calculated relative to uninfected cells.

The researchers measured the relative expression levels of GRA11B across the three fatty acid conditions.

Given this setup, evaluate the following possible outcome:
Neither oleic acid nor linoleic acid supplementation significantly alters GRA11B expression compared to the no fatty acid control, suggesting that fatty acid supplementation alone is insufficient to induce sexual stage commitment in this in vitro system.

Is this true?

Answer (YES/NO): NO